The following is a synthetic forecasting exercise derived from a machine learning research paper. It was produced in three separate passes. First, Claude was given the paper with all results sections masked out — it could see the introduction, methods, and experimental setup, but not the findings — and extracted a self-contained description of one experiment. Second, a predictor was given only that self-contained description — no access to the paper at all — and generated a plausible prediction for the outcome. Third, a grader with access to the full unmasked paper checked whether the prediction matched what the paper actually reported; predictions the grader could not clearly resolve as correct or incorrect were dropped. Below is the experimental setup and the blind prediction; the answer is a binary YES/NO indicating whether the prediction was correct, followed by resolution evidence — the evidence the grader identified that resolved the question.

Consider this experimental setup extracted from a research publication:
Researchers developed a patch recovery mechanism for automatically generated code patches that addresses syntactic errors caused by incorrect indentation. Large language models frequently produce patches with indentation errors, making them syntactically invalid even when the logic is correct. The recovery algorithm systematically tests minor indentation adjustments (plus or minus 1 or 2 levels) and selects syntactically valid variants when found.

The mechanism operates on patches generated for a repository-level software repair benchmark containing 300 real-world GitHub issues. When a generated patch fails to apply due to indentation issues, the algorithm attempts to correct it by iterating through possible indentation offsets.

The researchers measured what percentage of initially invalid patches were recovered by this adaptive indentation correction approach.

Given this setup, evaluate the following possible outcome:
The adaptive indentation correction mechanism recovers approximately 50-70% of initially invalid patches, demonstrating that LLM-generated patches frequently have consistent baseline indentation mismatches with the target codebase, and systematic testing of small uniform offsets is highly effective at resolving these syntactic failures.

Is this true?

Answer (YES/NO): NO